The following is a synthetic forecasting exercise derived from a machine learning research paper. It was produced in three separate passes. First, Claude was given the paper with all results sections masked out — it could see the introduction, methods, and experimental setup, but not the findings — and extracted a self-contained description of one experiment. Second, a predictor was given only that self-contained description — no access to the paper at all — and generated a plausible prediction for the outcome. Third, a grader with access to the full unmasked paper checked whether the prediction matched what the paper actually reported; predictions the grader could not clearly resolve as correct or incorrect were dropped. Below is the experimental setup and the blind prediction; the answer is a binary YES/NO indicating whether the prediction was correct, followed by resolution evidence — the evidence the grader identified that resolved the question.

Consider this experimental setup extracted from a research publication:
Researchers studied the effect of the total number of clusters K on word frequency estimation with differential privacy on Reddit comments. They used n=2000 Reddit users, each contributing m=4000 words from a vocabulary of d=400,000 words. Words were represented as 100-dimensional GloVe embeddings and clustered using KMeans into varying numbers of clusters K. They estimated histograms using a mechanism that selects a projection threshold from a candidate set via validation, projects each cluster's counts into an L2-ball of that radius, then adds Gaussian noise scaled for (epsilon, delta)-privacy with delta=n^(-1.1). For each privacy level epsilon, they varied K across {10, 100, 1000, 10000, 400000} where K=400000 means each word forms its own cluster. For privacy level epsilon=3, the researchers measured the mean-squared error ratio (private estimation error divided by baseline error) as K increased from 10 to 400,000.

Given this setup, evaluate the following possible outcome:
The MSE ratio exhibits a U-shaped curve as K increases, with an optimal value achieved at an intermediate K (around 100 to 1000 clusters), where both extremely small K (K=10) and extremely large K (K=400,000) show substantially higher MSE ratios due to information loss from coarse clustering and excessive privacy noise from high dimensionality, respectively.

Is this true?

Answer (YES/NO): NO